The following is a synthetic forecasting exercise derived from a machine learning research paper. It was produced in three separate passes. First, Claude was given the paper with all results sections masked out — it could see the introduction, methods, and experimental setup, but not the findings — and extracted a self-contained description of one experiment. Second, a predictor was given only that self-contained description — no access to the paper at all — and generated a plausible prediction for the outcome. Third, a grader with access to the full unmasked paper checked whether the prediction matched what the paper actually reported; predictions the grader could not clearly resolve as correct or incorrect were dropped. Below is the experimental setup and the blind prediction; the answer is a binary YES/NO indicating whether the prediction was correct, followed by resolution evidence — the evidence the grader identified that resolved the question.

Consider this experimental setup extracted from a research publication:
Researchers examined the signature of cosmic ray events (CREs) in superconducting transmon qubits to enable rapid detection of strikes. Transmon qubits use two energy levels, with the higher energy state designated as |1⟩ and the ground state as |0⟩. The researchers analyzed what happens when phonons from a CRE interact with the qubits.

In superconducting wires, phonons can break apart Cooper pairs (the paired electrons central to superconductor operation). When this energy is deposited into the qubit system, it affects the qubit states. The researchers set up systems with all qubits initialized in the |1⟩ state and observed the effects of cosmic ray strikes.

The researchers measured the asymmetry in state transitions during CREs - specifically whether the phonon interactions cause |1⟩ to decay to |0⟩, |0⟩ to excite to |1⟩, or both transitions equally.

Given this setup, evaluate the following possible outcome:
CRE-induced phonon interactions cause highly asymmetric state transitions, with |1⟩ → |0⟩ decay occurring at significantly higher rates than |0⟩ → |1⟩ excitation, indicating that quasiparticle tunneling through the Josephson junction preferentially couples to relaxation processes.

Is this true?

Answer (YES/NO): YES